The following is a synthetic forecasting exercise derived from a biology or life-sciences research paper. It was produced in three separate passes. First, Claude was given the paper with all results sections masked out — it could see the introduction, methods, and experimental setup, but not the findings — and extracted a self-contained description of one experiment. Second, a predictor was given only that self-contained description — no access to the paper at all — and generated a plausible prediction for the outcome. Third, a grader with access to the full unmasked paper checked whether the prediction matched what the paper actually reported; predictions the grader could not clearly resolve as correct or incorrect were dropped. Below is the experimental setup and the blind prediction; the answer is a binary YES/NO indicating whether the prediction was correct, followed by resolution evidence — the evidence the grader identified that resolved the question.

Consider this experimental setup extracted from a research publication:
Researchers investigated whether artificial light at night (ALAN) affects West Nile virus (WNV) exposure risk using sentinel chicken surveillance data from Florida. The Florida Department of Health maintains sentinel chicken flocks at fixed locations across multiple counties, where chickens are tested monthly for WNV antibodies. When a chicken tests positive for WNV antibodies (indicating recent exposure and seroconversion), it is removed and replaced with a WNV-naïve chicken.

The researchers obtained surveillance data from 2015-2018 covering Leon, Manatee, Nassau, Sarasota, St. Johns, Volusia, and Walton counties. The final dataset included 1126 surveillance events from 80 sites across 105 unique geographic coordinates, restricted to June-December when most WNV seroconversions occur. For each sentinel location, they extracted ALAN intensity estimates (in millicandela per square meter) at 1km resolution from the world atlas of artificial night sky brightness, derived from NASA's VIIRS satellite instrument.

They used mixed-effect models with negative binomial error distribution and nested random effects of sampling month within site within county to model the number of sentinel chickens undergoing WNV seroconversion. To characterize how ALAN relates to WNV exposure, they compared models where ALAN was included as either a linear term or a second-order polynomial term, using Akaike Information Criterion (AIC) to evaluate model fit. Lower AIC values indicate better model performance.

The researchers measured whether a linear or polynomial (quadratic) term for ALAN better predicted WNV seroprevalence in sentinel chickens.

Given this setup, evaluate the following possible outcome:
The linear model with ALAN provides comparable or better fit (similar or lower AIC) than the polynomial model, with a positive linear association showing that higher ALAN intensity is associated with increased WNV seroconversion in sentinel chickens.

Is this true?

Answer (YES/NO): NO